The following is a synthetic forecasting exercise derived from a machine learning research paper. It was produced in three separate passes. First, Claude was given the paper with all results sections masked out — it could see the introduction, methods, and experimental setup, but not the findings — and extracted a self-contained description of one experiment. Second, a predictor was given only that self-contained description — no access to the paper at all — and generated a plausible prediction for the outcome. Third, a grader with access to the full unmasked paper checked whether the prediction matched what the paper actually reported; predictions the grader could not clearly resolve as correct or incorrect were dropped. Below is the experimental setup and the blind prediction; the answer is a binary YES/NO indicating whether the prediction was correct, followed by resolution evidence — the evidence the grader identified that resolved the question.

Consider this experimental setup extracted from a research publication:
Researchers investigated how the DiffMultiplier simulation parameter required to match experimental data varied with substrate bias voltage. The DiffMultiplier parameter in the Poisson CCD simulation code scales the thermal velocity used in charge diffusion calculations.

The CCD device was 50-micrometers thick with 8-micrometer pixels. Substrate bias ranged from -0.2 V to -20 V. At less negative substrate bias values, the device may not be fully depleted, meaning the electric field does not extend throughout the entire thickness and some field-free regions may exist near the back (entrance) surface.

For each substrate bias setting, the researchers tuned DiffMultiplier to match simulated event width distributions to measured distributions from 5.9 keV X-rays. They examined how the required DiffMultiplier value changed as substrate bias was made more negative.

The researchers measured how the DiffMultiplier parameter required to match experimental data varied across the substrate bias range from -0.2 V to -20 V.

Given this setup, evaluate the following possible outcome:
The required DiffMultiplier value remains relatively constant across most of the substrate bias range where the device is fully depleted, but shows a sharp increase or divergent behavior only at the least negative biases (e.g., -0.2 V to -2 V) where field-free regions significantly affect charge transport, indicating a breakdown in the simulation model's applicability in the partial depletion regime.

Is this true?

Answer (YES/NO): NO